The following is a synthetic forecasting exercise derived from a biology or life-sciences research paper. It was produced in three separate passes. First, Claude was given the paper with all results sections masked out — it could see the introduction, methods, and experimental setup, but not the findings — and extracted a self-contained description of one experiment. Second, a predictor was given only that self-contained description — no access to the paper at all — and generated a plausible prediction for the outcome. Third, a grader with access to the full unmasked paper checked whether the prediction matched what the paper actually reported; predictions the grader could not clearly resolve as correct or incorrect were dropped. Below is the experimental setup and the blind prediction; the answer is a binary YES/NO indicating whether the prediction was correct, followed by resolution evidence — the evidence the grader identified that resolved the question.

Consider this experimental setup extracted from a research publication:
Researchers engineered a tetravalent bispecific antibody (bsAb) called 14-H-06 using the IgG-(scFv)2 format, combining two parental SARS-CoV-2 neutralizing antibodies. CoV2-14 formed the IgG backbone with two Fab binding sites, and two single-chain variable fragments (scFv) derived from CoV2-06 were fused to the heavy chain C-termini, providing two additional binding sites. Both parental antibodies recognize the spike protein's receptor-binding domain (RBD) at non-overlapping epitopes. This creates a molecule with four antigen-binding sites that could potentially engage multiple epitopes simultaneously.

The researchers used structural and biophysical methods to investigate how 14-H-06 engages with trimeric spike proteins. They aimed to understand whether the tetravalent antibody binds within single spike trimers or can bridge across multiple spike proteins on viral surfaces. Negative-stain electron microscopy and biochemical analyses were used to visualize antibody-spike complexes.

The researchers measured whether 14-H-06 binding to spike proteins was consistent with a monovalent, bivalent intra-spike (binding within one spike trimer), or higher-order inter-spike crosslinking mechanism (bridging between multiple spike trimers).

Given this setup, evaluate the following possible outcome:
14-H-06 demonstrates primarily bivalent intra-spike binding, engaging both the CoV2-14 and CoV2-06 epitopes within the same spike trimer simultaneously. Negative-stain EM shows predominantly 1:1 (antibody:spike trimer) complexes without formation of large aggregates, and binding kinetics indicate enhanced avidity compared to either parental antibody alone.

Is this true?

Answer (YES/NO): NO